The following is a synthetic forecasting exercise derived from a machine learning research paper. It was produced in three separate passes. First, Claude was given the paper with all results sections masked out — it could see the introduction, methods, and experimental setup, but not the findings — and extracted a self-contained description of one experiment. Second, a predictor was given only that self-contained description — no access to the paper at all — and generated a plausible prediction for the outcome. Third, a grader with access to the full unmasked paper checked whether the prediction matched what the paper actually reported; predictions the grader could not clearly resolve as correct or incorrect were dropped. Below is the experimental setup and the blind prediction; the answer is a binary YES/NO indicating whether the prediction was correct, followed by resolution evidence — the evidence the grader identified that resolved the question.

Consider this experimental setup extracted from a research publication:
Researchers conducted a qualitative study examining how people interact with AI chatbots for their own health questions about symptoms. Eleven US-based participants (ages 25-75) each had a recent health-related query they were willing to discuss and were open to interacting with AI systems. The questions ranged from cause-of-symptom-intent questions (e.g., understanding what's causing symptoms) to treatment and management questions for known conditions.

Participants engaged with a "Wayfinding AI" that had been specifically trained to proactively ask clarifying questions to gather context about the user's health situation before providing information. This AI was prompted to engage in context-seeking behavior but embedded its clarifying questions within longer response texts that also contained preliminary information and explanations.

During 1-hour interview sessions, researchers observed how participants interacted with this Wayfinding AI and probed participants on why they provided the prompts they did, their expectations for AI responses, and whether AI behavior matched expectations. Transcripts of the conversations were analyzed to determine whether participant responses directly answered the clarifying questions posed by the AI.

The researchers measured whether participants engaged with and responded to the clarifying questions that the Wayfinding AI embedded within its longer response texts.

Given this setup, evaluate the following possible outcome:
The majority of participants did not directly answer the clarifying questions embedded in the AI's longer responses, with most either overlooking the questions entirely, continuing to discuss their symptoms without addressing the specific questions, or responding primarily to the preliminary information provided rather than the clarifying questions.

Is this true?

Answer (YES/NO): YES